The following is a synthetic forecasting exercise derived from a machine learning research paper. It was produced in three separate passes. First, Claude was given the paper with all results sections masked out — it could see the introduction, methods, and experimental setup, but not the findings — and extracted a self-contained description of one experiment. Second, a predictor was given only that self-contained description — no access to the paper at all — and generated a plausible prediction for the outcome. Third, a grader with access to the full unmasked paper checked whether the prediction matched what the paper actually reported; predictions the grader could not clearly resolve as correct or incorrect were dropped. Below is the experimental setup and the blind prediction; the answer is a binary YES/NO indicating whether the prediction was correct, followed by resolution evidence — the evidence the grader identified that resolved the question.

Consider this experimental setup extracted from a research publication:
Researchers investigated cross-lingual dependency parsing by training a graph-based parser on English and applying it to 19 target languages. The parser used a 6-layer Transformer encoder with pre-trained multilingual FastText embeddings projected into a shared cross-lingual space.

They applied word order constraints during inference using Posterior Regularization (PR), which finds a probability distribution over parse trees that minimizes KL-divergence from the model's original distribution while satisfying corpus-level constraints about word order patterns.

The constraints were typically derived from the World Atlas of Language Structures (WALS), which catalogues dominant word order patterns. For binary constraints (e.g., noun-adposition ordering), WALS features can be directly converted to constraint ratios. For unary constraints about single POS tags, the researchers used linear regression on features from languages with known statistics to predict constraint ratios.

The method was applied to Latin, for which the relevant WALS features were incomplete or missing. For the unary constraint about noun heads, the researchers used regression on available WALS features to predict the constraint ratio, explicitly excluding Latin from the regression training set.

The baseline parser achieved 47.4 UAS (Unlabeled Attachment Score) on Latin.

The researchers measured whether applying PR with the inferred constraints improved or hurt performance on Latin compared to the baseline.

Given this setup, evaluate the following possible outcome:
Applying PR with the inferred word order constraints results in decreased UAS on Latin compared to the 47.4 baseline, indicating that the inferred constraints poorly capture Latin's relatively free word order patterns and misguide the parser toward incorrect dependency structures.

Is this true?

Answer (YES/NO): YES